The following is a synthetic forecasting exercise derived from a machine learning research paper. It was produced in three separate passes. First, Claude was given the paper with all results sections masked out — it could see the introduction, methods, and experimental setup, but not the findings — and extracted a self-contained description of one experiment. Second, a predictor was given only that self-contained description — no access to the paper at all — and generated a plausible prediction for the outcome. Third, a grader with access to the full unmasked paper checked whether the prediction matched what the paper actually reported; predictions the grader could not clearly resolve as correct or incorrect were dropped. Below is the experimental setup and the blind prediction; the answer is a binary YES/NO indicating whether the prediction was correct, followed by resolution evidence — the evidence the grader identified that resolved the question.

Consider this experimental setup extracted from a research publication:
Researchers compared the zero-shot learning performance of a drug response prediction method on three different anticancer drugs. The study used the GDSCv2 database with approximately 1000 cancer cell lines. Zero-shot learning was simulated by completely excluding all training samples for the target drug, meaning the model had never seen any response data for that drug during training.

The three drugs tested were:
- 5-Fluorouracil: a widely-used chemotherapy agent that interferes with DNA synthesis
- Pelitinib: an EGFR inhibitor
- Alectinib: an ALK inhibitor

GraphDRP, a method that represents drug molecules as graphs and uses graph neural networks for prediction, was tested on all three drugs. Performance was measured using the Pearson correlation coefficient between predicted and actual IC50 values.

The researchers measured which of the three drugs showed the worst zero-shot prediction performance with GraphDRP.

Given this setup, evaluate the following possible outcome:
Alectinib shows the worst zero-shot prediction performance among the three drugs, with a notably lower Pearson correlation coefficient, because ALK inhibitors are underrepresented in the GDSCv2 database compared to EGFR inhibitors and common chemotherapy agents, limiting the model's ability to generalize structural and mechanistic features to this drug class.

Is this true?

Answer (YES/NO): YES